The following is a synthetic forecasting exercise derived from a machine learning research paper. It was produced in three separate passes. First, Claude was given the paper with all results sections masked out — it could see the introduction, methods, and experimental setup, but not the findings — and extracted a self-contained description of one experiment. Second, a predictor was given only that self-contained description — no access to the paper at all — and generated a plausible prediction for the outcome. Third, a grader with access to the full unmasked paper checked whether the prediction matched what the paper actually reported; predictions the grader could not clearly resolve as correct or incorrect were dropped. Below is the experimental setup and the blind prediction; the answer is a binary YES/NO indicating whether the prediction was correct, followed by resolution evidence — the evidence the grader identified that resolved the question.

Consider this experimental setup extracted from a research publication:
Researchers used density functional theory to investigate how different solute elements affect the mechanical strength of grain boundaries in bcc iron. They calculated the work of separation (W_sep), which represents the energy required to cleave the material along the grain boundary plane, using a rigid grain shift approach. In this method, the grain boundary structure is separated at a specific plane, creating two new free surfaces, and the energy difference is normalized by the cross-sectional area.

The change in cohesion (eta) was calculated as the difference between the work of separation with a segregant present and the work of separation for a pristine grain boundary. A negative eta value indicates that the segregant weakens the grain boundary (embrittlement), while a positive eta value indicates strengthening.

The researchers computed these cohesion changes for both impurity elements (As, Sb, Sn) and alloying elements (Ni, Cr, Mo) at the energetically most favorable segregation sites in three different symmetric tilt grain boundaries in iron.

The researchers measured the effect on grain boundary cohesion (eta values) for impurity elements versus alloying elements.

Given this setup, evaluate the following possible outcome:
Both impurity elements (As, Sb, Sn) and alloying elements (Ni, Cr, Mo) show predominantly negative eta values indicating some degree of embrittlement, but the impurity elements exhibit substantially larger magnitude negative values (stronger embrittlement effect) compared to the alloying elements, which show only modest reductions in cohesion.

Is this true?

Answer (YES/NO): NO